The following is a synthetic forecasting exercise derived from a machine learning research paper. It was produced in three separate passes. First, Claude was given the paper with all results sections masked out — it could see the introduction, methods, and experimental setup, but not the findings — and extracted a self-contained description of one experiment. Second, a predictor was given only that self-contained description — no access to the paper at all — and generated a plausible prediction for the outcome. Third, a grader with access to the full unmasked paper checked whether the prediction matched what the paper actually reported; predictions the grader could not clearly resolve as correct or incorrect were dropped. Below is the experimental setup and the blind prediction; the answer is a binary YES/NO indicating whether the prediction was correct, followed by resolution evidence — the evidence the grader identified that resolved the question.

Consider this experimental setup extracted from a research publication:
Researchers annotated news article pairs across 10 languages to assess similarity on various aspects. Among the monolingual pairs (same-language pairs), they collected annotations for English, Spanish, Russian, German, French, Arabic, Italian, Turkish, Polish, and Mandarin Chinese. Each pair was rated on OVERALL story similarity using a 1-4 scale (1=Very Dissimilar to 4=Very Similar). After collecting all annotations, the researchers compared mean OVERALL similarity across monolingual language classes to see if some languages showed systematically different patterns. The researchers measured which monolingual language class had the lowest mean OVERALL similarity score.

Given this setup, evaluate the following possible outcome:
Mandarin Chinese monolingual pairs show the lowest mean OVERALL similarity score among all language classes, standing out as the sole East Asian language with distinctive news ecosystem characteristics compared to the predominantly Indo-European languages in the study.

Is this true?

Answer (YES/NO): NO